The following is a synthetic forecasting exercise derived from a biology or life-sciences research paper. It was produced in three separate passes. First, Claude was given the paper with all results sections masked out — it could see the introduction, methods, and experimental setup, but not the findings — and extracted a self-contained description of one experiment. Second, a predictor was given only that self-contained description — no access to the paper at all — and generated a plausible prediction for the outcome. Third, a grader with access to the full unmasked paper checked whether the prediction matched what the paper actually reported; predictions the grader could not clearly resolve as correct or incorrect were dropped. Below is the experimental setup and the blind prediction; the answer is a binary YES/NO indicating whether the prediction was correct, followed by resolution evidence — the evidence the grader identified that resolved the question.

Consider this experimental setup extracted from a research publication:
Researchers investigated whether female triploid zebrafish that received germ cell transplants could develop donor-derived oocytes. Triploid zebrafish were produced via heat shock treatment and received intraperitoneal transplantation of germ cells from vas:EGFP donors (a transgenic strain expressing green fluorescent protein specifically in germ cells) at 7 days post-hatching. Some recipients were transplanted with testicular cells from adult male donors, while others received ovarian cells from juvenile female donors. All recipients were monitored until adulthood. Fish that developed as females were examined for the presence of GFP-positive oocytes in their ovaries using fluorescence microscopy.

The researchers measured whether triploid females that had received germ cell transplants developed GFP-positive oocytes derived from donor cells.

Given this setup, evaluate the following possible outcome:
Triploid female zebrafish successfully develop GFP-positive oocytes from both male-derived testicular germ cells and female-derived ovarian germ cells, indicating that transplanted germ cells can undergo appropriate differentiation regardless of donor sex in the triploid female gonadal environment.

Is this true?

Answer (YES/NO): NO